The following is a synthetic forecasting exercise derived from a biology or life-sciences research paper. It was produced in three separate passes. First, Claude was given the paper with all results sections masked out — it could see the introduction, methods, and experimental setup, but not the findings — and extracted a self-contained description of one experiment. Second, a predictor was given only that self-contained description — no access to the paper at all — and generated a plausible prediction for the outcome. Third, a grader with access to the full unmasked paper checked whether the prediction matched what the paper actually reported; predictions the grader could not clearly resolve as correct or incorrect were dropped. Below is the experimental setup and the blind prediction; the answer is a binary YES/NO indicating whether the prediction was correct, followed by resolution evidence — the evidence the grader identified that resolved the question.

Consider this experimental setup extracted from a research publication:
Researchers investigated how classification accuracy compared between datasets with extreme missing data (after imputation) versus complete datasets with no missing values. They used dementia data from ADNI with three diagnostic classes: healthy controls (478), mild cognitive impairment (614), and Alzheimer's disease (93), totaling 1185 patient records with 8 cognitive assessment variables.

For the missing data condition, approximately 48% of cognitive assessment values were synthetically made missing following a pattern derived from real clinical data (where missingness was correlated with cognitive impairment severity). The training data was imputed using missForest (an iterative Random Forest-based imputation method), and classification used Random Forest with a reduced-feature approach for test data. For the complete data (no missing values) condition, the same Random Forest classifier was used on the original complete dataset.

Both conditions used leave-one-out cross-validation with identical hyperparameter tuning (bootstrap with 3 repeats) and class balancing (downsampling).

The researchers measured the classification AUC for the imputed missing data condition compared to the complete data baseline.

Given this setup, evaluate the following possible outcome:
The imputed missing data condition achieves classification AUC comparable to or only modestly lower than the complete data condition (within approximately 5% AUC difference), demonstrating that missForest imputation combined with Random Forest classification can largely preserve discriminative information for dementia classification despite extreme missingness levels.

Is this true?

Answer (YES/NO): YES